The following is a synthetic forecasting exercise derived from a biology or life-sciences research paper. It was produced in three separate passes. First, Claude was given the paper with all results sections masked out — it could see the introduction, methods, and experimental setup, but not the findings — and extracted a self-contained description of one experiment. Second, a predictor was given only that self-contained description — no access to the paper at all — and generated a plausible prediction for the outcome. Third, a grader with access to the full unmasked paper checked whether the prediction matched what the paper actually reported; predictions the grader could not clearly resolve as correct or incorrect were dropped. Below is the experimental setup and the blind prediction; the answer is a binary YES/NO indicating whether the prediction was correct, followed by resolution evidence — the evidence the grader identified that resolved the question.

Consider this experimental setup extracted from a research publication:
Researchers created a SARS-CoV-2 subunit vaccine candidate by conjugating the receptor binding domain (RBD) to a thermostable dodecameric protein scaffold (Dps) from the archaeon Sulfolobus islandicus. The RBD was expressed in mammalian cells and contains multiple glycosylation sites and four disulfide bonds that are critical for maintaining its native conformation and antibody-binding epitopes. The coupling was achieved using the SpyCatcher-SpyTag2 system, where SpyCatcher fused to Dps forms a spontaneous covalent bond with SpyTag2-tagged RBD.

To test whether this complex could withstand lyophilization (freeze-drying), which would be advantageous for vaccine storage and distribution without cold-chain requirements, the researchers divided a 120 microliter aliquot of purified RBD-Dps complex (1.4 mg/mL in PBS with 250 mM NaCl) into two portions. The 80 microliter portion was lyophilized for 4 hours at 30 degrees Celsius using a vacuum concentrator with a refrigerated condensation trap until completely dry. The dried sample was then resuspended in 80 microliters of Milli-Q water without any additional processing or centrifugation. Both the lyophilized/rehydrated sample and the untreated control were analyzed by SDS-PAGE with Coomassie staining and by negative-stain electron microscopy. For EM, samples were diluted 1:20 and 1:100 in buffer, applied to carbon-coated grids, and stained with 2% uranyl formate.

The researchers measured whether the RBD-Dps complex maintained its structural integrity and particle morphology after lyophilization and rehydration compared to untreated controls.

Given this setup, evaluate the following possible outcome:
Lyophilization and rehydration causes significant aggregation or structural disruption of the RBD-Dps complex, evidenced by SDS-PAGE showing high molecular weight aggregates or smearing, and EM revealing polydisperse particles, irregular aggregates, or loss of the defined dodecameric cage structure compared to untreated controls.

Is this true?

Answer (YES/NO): NO